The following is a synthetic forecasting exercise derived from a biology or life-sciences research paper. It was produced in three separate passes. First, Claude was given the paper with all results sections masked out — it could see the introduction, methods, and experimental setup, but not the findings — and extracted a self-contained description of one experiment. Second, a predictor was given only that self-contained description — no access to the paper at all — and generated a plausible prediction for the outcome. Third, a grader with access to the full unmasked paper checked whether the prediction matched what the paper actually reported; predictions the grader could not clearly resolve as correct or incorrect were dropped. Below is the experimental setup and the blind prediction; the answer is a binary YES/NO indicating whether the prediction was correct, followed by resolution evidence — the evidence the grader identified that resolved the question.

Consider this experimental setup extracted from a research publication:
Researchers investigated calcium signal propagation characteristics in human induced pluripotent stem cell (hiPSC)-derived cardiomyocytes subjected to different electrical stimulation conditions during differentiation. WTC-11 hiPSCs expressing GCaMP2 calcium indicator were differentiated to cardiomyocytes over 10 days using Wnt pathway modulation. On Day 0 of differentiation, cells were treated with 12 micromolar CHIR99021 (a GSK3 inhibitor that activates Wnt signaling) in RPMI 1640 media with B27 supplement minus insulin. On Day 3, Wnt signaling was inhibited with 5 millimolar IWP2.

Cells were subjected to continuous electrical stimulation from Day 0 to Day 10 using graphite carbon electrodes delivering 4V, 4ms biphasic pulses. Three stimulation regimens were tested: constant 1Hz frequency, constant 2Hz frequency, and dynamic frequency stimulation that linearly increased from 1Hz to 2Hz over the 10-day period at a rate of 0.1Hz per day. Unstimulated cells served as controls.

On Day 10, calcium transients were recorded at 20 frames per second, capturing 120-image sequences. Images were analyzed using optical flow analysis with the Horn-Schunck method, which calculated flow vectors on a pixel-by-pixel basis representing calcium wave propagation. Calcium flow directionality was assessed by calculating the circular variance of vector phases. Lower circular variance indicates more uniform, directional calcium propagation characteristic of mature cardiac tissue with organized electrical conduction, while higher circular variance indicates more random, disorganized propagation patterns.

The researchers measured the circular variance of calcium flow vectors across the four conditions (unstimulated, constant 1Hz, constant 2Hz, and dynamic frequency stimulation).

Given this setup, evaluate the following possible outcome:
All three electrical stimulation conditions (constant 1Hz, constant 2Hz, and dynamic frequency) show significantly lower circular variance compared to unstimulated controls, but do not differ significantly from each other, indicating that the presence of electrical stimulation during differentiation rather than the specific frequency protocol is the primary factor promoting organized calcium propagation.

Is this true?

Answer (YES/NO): NO